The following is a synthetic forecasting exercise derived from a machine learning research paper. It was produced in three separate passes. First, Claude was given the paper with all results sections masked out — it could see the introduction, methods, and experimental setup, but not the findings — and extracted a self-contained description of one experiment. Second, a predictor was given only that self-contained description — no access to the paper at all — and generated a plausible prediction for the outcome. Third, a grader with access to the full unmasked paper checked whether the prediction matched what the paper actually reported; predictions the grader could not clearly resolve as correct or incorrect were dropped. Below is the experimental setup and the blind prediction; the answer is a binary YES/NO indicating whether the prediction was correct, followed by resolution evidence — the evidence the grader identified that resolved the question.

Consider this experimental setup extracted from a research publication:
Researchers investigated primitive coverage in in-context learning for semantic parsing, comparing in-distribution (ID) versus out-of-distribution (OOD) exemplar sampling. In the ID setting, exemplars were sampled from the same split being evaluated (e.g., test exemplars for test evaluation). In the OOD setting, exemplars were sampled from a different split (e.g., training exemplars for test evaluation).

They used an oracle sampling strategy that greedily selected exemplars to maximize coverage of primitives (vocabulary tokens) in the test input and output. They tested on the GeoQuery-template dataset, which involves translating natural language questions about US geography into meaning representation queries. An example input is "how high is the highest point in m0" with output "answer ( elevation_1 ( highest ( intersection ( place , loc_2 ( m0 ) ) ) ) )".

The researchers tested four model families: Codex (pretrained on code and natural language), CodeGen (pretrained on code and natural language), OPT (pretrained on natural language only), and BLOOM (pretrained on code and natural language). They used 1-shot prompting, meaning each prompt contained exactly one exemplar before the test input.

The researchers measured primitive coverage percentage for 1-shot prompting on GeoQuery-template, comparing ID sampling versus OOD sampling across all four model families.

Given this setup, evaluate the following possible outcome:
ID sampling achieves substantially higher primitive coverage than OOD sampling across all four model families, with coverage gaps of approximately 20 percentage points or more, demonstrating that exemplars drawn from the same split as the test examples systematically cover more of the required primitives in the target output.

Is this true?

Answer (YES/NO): NO